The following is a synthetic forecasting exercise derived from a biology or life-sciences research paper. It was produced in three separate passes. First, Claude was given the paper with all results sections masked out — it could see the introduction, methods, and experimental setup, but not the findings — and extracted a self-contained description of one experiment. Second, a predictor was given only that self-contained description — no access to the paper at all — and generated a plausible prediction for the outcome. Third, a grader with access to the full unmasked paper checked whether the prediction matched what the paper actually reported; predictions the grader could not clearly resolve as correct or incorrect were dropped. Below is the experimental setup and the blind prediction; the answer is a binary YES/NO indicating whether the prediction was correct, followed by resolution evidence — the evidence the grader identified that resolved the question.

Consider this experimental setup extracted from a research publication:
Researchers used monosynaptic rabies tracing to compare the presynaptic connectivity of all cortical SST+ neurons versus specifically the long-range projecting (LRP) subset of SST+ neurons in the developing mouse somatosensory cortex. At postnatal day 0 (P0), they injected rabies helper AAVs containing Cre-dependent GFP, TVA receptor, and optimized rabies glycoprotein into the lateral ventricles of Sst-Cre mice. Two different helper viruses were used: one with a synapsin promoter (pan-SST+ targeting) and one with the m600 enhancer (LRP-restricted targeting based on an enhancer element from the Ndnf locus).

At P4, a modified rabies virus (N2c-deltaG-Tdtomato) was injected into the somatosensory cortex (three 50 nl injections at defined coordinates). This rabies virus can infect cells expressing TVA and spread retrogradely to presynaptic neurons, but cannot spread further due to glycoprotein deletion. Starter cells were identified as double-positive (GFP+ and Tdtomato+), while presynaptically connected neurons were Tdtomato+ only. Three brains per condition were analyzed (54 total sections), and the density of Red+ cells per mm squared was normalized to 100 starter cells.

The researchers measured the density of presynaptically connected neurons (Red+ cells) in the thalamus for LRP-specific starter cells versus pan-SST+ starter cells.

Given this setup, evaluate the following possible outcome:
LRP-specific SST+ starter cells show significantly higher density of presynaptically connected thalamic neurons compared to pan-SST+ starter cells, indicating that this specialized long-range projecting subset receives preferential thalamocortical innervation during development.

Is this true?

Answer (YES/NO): YES